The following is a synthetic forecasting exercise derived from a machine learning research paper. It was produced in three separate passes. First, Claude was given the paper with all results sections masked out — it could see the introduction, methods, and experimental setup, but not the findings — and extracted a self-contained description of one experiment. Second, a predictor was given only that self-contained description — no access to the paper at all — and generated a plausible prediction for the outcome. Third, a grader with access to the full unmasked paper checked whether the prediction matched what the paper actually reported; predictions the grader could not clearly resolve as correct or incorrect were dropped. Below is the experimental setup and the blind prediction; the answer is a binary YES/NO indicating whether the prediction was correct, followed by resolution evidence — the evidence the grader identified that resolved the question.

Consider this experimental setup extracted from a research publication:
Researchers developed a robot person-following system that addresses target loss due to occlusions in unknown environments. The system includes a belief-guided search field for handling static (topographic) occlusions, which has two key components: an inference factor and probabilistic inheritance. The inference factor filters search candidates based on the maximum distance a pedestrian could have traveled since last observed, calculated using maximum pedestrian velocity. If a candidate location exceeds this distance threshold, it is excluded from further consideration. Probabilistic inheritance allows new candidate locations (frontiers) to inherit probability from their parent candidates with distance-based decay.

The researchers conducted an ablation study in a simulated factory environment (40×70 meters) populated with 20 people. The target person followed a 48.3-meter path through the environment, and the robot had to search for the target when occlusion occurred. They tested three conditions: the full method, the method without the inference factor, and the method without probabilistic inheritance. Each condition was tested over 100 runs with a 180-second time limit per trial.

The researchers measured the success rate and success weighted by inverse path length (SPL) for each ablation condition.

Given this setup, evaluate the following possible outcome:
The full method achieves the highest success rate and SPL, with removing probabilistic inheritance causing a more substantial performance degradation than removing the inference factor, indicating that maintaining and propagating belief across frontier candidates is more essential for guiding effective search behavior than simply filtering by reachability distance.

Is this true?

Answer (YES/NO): YES